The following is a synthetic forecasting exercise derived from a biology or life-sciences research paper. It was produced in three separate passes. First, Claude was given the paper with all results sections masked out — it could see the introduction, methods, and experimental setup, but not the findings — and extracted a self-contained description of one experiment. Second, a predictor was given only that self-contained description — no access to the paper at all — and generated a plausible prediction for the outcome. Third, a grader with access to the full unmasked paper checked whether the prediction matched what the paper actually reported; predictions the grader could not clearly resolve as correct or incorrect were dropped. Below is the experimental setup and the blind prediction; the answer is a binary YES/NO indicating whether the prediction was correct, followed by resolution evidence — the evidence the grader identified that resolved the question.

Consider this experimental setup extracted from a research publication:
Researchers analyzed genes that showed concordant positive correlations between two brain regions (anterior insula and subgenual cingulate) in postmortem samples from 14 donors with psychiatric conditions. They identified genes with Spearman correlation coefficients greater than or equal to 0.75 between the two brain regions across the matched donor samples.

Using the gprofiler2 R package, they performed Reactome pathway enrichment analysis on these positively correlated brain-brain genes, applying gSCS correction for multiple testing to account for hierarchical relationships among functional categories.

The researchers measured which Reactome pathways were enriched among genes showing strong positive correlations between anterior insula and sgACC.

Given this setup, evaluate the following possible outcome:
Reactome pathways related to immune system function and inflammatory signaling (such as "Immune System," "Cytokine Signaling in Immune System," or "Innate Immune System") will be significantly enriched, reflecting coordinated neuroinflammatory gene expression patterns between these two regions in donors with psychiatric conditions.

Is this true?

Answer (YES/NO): YES